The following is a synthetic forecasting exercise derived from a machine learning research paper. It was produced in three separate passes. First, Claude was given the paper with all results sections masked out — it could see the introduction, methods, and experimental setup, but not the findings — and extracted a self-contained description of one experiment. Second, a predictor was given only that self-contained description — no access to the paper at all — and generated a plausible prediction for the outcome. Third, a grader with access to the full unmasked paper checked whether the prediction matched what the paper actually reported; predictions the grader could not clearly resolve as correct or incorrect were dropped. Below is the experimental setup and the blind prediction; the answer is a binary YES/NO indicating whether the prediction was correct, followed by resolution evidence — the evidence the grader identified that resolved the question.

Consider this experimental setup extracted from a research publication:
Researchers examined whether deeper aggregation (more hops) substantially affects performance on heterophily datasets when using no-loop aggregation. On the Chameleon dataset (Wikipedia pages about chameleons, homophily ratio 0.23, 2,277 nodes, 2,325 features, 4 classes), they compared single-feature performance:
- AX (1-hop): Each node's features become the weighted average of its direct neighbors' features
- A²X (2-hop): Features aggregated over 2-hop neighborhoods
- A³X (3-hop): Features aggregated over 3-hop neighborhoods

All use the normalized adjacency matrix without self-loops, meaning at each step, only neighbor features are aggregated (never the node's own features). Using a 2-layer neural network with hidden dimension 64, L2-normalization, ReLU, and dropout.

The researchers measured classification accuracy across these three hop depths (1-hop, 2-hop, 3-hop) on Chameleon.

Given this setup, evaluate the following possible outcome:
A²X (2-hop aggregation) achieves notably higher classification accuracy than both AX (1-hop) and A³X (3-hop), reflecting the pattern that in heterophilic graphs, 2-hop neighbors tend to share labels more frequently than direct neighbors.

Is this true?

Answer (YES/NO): NO